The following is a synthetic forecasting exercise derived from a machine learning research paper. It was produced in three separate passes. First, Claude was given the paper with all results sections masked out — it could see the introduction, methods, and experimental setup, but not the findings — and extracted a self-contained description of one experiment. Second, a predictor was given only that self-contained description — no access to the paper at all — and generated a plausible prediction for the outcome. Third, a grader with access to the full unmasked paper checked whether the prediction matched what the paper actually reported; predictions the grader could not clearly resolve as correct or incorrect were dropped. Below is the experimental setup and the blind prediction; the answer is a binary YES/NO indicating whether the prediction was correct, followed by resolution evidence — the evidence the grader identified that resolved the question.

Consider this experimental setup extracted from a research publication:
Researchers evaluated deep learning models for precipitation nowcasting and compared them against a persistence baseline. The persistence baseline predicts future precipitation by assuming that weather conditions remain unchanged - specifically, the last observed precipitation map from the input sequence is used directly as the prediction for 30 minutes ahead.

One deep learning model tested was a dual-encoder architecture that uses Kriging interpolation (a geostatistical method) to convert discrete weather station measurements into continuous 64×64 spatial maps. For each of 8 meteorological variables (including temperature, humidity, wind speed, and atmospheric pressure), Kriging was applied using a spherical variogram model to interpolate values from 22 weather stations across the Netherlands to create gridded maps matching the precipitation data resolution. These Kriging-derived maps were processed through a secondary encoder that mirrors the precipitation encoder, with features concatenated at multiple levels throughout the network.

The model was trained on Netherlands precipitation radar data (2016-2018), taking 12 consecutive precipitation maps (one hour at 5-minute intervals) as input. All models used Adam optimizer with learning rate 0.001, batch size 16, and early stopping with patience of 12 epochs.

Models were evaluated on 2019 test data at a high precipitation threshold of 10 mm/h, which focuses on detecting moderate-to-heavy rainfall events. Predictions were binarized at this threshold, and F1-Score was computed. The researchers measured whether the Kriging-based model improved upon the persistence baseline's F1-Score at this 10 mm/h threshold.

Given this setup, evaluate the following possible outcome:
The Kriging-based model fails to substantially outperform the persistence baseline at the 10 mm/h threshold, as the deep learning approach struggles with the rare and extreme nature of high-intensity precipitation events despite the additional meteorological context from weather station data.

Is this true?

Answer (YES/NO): YES